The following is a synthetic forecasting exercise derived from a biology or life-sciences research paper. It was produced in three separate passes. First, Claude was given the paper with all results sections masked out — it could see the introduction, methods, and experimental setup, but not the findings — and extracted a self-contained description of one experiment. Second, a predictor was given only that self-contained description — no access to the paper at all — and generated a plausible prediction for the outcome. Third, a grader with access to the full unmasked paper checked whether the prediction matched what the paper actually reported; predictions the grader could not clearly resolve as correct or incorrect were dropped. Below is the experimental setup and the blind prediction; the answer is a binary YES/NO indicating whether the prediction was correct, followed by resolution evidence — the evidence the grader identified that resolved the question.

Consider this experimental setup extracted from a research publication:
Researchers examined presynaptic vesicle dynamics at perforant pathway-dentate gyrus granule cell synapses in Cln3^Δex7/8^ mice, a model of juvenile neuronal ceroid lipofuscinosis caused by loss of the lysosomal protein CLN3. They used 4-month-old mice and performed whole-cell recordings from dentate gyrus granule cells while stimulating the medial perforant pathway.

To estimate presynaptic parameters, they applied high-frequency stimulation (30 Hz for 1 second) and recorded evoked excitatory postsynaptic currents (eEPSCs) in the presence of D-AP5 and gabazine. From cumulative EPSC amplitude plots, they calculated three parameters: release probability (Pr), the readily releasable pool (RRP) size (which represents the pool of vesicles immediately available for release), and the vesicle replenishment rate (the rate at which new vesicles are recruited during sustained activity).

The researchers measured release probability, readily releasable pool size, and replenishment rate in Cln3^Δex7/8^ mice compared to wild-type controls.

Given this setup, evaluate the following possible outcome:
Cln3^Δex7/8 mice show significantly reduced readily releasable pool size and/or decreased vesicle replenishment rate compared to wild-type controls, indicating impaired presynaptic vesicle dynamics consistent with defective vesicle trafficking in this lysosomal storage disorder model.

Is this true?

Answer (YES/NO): NO